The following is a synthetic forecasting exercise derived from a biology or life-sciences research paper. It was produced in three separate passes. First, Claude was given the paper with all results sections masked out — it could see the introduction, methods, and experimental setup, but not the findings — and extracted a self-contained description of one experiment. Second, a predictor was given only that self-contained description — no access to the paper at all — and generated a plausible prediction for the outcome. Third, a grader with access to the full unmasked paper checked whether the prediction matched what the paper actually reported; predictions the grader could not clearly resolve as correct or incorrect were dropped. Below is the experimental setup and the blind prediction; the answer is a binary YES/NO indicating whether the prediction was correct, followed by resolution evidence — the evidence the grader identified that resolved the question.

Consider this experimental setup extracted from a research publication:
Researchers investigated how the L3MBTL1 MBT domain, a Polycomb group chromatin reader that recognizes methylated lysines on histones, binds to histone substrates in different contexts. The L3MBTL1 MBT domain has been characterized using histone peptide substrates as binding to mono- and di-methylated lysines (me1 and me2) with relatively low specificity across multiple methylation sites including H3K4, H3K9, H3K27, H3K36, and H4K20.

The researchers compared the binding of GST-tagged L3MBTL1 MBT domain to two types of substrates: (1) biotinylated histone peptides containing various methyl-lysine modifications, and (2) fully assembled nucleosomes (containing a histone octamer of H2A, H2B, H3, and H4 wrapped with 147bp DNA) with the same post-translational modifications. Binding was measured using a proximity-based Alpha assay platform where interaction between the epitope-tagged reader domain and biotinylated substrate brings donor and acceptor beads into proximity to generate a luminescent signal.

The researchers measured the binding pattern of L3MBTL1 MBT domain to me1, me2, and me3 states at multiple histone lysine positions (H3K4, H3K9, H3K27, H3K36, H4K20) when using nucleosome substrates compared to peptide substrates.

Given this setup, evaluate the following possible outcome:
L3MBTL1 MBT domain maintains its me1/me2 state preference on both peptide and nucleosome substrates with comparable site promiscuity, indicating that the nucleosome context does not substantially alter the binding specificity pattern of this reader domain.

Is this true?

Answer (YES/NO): NO